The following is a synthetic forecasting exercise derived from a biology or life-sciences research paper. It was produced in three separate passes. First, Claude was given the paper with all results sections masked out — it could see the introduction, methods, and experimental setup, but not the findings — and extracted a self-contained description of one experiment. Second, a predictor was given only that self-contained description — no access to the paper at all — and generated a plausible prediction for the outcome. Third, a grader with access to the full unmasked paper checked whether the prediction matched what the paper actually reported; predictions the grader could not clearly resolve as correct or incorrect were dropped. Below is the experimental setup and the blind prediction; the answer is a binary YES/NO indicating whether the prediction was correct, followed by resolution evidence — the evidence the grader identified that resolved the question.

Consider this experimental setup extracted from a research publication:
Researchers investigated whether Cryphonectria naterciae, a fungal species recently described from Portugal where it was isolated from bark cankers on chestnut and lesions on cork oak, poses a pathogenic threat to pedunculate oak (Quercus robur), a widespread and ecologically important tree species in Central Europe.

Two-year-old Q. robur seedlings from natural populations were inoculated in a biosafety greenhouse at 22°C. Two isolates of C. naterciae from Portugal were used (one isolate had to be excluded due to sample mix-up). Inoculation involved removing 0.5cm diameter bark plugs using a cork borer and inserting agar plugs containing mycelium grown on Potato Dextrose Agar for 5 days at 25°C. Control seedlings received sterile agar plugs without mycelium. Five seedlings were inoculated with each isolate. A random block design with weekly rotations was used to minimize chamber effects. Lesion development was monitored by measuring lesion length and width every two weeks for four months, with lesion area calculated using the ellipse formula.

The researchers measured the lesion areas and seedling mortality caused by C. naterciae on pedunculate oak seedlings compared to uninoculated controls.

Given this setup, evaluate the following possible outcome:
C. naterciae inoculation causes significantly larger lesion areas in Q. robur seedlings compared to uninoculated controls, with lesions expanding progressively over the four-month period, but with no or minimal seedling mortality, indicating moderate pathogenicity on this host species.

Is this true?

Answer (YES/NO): NO